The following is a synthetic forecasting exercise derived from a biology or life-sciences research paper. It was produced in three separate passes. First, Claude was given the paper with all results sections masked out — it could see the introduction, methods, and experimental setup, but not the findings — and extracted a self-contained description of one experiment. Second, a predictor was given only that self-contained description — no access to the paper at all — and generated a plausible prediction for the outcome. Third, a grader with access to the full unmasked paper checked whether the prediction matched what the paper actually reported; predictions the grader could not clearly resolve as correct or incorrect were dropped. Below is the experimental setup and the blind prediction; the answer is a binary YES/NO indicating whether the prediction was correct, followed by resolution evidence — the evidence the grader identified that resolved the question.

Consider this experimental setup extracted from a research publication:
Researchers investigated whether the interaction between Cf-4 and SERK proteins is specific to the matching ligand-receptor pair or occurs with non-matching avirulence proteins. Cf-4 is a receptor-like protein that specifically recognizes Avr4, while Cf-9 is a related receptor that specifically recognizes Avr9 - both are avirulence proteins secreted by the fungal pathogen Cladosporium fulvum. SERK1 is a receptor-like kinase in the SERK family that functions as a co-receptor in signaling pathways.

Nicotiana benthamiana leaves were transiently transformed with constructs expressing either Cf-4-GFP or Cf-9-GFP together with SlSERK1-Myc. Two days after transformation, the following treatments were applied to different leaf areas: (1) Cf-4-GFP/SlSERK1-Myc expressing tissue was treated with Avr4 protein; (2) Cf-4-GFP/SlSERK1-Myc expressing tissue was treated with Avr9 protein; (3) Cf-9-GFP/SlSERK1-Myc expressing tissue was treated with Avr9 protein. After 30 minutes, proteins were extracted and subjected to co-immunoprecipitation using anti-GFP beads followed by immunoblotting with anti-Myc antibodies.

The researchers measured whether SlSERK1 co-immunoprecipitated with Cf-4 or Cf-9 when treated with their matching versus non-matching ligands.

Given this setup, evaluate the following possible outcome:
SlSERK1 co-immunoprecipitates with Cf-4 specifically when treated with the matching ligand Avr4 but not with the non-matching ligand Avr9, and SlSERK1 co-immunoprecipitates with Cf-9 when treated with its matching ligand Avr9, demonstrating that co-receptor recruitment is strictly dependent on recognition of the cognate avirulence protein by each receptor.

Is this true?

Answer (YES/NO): NO